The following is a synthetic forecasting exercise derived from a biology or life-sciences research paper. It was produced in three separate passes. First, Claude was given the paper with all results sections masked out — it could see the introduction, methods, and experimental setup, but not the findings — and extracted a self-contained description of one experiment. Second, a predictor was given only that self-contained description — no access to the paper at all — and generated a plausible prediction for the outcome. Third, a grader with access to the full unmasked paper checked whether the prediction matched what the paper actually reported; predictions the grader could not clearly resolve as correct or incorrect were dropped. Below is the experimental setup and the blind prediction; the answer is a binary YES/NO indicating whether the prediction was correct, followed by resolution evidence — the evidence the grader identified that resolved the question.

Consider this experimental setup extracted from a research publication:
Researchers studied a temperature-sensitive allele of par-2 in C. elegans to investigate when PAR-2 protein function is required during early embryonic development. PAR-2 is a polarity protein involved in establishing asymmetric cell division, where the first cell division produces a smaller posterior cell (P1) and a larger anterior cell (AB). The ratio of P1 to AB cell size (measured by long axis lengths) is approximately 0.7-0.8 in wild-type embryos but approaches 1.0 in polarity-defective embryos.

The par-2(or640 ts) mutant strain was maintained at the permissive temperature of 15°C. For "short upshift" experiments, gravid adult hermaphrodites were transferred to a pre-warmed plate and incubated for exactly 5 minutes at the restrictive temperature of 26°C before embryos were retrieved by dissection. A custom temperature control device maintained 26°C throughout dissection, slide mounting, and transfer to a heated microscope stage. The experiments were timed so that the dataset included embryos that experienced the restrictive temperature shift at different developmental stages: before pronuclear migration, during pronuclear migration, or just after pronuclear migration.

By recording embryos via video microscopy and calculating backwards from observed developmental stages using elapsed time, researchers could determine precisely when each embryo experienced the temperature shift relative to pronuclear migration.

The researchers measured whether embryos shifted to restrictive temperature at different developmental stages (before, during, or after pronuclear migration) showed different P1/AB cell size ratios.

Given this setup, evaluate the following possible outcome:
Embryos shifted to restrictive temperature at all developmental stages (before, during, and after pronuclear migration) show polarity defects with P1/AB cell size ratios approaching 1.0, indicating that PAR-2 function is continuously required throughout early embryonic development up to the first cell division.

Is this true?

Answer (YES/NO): NO